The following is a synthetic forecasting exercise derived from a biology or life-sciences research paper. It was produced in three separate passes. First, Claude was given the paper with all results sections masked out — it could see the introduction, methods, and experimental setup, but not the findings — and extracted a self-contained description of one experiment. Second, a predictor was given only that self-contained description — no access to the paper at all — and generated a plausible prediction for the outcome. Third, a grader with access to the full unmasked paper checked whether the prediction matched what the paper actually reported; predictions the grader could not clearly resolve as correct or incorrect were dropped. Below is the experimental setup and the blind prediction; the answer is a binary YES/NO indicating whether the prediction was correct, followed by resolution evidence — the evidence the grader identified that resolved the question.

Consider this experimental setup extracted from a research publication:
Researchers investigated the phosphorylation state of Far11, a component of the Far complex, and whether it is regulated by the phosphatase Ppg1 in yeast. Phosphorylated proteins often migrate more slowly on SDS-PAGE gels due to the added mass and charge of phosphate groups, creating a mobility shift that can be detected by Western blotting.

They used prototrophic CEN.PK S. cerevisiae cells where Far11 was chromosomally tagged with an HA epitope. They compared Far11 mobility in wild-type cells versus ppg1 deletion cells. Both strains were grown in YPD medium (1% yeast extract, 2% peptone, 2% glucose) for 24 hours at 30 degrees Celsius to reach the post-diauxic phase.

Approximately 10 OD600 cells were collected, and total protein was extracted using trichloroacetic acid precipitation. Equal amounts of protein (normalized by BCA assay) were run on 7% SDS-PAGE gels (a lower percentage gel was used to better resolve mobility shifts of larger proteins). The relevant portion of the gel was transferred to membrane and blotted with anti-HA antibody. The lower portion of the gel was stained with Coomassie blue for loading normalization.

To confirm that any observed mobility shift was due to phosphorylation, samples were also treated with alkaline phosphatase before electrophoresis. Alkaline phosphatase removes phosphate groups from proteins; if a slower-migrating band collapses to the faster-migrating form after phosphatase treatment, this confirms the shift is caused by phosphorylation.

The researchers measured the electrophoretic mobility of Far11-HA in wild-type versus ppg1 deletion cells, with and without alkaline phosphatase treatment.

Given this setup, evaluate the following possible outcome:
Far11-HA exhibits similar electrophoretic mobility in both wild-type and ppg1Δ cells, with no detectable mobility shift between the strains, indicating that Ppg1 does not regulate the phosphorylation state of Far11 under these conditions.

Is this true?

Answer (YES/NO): NO